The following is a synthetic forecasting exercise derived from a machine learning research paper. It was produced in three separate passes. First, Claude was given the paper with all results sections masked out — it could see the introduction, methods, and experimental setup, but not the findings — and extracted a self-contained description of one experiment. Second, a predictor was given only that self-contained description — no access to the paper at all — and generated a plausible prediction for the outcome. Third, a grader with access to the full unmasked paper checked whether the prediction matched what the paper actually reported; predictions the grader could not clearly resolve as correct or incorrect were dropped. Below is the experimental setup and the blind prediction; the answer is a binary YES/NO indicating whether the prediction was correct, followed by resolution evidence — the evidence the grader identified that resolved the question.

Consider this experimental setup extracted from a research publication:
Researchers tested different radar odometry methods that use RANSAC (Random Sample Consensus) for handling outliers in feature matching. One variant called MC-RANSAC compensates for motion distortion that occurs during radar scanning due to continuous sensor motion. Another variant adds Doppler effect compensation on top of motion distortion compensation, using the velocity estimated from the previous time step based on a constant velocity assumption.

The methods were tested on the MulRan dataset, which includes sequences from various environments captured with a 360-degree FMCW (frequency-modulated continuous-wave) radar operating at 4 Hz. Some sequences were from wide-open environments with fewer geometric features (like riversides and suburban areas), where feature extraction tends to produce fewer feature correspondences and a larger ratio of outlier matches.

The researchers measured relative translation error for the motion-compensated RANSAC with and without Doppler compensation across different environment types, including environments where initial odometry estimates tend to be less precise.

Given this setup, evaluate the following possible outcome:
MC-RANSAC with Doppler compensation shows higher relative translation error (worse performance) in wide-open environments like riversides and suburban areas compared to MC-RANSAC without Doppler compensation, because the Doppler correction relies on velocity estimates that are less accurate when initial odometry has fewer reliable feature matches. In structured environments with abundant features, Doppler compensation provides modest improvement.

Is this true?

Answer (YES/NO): NO